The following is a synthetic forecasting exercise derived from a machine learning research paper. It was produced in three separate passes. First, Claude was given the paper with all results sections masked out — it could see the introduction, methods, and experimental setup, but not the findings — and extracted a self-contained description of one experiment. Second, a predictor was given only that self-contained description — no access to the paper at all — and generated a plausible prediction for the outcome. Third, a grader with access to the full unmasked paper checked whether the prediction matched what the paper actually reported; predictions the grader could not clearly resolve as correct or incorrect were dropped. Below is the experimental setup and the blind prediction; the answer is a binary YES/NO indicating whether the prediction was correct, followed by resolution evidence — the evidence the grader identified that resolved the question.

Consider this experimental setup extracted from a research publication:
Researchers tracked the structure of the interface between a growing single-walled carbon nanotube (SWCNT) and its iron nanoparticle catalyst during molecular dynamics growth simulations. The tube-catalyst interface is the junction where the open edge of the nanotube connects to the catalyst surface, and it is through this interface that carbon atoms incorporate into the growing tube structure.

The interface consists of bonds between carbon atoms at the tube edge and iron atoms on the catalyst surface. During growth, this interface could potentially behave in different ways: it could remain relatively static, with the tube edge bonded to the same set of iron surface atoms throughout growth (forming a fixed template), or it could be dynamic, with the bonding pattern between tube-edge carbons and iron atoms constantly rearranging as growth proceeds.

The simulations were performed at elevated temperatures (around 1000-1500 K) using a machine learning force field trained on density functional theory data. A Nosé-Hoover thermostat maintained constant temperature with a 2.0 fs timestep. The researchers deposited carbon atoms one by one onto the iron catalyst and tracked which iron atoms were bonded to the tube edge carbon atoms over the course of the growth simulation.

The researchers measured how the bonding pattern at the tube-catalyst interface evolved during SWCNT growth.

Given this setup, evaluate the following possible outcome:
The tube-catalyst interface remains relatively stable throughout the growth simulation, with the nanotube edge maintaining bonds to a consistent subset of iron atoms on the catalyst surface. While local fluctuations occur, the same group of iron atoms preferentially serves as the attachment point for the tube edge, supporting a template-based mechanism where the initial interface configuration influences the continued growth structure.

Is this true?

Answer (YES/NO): NO